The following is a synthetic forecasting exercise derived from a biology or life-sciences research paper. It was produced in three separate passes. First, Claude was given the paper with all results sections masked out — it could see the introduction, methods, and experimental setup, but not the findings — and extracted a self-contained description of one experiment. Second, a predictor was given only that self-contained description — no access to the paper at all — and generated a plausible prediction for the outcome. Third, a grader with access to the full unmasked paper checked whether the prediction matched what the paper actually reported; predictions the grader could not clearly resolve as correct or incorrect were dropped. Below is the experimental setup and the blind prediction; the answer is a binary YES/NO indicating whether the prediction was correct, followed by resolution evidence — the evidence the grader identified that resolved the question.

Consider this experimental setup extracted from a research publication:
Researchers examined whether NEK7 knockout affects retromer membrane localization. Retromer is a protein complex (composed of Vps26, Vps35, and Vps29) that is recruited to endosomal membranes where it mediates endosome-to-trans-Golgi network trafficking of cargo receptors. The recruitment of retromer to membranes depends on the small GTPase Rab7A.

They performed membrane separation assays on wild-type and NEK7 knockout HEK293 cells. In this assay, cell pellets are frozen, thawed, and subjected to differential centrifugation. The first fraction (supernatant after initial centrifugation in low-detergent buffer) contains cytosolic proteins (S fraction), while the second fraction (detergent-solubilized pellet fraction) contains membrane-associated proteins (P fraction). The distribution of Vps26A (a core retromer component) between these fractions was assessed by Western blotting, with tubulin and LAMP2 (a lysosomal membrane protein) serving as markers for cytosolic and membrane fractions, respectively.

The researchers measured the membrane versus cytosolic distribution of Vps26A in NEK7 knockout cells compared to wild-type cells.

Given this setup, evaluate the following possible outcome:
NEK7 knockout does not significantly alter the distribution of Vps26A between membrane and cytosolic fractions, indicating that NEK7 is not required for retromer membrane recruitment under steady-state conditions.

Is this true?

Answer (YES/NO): NO